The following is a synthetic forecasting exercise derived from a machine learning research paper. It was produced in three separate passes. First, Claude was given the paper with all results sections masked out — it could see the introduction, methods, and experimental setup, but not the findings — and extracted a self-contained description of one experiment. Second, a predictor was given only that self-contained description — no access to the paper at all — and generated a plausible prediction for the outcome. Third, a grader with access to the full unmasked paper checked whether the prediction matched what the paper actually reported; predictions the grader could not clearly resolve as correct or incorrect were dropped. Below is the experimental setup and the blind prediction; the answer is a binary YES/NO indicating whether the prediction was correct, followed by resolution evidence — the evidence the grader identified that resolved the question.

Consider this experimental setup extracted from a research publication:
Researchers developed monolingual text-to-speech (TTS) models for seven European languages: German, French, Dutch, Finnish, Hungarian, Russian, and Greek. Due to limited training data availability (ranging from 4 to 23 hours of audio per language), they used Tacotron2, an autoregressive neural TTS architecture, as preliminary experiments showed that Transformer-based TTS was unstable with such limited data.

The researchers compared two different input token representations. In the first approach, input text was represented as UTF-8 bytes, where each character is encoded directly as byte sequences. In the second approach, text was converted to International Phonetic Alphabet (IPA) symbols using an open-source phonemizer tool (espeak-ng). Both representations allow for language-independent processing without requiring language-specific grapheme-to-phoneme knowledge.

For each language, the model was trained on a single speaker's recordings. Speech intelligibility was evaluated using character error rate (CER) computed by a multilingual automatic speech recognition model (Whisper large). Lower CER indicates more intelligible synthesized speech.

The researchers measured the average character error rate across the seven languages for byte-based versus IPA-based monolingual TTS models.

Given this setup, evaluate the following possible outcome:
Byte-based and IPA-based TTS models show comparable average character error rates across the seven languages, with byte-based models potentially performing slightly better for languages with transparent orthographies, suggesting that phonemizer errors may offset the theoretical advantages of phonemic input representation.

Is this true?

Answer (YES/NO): NO